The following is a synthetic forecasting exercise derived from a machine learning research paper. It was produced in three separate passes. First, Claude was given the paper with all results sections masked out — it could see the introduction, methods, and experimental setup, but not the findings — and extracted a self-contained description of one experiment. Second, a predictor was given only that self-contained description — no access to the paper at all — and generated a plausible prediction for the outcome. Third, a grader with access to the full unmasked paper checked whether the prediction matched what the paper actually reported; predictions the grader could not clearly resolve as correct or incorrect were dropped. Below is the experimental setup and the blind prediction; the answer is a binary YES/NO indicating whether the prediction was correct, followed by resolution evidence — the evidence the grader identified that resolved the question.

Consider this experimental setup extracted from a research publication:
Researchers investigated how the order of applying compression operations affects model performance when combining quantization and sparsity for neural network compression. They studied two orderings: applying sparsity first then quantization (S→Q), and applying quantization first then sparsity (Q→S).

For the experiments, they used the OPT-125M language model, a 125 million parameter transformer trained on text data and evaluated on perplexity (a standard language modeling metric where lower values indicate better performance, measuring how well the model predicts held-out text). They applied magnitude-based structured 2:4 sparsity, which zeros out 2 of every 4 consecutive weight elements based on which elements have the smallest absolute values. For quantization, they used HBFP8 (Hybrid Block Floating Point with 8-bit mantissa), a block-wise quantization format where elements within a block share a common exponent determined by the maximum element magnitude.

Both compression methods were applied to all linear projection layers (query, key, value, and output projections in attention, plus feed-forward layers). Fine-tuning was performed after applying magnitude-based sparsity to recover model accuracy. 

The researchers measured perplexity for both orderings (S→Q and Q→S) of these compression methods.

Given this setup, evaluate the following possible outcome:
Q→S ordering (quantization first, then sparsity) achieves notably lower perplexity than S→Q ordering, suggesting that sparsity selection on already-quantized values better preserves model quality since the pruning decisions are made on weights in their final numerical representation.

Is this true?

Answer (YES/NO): NO